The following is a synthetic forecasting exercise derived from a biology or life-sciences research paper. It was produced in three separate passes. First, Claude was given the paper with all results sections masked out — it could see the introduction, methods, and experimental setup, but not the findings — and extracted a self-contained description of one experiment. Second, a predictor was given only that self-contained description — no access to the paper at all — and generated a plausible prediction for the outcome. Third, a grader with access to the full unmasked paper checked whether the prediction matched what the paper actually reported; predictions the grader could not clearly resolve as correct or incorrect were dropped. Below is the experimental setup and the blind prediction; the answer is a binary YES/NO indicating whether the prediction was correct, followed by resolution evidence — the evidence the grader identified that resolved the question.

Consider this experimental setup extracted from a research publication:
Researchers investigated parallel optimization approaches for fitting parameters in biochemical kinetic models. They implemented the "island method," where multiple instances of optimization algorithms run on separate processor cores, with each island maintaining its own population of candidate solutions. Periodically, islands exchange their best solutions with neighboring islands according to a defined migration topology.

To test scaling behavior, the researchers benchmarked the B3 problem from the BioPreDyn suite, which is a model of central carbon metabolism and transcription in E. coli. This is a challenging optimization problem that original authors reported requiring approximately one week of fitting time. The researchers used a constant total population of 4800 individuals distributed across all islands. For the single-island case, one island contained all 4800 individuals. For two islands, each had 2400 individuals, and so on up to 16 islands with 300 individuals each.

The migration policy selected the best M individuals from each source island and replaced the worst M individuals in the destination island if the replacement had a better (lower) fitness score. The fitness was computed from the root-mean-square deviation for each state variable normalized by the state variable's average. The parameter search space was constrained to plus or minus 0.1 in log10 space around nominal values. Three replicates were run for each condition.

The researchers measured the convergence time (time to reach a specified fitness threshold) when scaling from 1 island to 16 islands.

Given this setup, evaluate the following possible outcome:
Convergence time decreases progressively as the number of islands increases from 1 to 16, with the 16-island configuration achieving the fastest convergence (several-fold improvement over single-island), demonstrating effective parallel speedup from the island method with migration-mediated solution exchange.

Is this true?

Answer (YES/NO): YES